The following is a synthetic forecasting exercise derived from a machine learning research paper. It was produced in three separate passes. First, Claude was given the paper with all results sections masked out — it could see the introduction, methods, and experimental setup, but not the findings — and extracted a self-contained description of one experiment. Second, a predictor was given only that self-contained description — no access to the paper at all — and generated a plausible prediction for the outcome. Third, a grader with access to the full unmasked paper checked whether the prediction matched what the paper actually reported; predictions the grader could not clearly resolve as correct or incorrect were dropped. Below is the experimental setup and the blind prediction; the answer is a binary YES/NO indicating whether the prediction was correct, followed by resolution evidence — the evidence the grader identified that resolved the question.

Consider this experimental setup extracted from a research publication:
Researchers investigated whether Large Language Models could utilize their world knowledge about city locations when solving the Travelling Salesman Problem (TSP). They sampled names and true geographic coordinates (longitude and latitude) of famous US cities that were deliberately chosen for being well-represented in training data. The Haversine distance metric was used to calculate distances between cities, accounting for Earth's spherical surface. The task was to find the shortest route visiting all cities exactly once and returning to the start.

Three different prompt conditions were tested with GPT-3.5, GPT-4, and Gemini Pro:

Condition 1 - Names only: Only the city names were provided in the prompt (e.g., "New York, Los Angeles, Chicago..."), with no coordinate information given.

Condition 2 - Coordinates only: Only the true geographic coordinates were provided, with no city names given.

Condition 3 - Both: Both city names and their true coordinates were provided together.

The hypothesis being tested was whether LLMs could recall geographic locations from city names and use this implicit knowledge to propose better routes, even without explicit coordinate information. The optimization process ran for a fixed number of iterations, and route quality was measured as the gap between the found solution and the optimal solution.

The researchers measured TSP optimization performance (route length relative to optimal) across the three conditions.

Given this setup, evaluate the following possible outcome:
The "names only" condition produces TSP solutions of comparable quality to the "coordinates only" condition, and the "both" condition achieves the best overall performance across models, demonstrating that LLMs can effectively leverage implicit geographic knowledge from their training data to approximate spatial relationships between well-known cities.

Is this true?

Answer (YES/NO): NO